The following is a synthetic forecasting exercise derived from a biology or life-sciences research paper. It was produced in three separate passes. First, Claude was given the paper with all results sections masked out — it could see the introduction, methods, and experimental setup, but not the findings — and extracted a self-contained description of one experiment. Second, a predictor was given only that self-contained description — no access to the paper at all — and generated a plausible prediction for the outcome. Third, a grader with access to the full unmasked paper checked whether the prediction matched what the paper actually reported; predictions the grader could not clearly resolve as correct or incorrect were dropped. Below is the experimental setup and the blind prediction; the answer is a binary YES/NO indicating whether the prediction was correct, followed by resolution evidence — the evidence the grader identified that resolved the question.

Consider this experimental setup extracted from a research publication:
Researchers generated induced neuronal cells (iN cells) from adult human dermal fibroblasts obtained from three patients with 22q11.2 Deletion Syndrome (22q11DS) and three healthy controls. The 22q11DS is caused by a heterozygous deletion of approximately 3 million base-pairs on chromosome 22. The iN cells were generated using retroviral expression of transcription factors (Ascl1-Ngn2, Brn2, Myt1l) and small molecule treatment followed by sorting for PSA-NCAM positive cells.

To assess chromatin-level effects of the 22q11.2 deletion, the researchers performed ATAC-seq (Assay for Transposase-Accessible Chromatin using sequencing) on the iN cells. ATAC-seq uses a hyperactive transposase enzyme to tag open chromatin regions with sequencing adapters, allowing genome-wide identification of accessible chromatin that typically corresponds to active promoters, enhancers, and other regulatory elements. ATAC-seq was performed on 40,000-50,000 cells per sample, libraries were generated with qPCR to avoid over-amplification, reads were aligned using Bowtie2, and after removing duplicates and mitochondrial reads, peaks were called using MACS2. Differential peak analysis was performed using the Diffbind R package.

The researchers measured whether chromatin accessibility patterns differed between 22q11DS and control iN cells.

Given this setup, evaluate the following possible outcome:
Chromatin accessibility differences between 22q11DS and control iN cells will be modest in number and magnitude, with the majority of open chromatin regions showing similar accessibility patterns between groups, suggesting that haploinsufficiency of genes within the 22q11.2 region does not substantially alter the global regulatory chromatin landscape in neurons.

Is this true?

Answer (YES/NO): NO